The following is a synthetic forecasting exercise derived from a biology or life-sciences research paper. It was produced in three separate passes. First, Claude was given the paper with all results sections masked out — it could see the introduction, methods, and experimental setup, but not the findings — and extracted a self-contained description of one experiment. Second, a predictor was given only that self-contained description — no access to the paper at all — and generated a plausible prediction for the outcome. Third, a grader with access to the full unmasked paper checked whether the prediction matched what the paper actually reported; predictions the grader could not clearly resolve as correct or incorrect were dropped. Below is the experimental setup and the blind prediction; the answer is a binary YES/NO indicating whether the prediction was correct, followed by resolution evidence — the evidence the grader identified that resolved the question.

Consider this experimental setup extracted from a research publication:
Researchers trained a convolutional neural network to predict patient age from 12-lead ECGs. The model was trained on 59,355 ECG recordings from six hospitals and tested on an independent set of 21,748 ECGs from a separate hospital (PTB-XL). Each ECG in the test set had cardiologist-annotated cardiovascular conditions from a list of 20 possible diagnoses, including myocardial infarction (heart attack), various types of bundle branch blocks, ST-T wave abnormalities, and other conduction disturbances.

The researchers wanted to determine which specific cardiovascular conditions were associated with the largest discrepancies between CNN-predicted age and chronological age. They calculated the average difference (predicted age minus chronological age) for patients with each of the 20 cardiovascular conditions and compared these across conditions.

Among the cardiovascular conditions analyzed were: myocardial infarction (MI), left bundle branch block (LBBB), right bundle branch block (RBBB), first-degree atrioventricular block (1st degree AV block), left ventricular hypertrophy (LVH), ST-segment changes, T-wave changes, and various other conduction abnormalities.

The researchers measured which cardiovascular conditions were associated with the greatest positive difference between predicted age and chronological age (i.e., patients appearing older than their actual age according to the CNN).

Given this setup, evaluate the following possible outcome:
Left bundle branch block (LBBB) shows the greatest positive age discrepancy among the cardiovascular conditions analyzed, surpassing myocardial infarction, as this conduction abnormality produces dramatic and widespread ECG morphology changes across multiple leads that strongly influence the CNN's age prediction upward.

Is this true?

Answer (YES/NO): NO